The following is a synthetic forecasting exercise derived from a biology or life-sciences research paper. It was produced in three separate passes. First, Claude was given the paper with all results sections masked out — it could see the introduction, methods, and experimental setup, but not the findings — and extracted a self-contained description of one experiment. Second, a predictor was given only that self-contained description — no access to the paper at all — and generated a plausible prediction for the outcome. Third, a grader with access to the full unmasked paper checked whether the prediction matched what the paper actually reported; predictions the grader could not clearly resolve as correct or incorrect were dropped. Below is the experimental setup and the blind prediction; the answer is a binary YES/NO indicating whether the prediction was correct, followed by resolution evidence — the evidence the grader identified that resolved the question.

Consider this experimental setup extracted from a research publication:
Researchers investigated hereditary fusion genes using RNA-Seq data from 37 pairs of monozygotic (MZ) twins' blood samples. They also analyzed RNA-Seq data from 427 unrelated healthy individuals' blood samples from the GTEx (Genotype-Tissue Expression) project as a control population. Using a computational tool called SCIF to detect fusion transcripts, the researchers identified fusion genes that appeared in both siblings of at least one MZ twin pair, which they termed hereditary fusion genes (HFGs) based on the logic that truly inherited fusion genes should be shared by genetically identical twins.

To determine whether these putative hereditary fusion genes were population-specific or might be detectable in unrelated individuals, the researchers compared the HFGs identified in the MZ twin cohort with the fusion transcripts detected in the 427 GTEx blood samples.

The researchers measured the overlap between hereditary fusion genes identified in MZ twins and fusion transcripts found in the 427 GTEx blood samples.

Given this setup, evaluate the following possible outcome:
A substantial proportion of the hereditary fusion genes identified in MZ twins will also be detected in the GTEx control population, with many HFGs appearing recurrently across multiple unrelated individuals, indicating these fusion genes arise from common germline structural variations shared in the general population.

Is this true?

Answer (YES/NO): YES